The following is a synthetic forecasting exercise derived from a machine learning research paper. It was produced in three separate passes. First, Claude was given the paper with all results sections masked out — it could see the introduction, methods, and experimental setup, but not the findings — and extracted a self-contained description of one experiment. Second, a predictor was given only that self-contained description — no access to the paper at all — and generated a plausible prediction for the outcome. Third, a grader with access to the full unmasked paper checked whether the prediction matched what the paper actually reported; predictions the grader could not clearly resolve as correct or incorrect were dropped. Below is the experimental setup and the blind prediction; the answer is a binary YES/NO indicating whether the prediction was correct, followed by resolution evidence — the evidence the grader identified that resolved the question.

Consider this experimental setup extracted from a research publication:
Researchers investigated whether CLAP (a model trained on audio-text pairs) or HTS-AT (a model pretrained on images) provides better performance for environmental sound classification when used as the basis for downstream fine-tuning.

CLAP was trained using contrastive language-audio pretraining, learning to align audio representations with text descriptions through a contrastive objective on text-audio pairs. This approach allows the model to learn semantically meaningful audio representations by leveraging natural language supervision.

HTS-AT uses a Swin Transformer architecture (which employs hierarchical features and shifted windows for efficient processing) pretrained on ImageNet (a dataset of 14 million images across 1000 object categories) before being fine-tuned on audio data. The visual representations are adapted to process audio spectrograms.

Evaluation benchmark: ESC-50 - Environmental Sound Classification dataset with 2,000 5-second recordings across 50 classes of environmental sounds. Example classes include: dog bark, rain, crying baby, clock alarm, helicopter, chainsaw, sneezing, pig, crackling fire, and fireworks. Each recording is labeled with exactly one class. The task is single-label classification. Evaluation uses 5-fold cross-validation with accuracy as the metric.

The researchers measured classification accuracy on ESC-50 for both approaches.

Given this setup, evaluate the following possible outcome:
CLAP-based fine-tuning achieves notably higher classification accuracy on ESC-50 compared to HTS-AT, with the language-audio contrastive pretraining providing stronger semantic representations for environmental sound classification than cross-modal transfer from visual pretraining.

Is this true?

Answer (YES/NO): NO